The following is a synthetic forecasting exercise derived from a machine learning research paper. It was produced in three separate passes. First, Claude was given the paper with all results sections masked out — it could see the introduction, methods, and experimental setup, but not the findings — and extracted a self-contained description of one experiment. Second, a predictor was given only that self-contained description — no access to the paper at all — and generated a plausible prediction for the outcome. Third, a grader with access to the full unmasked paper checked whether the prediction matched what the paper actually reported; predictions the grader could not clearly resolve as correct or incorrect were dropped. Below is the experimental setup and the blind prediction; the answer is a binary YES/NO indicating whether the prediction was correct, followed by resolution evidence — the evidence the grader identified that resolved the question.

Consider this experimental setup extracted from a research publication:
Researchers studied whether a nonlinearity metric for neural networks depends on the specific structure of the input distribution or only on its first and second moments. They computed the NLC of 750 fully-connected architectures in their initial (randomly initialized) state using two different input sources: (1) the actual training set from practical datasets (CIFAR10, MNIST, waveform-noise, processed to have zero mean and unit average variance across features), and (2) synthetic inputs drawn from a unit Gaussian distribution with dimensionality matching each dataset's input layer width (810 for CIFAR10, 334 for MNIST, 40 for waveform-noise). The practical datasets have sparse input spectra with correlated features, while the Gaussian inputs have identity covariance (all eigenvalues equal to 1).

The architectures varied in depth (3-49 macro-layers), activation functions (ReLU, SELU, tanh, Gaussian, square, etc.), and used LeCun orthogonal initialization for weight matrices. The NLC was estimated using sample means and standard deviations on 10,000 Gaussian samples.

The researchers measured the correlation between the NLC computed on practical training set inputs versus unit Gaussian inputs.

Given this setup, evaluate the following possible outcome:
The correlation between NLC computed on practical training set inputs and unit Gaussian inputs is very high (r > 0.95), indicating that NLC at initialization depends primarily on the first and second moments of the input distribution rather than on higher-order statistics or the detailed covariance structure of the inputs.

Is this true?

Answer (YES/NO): YES